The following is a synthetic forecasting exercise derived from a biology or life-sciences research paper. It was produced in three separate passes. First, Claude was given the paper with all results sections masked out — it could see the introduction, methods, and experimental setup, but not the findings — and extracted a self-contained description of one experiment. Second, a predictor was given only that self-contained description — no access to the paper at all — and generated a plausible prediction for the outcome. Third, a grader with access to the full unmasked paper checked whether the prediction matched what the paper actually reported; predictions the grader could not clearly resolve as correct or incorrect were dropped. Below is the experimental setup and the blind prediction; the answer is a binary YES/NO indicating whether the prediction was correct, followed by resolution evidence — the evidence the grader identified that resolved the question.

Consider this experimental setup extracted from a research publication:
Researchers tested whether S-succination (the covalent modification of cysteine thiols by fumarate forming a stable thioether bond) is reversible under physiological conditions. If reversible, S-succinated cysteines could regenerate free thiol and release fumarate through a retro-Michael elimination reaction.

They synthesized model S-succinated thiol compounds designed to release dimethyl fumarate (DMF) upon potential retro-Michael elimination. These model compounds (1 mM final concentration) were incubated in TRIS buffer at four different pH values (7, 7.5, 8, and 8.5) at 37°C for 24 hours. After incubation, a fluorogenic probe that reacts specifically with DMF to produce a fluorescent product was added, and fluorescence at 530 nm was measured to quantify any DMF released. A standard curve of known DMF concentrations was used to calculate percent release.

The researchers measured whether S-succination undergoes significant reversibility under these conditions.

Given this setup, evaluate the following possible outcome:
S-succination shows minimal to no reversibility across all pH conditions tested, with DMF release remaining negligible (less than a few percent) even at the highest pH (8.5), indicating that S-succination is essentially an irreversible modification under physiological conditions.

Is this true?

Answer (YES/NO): YES